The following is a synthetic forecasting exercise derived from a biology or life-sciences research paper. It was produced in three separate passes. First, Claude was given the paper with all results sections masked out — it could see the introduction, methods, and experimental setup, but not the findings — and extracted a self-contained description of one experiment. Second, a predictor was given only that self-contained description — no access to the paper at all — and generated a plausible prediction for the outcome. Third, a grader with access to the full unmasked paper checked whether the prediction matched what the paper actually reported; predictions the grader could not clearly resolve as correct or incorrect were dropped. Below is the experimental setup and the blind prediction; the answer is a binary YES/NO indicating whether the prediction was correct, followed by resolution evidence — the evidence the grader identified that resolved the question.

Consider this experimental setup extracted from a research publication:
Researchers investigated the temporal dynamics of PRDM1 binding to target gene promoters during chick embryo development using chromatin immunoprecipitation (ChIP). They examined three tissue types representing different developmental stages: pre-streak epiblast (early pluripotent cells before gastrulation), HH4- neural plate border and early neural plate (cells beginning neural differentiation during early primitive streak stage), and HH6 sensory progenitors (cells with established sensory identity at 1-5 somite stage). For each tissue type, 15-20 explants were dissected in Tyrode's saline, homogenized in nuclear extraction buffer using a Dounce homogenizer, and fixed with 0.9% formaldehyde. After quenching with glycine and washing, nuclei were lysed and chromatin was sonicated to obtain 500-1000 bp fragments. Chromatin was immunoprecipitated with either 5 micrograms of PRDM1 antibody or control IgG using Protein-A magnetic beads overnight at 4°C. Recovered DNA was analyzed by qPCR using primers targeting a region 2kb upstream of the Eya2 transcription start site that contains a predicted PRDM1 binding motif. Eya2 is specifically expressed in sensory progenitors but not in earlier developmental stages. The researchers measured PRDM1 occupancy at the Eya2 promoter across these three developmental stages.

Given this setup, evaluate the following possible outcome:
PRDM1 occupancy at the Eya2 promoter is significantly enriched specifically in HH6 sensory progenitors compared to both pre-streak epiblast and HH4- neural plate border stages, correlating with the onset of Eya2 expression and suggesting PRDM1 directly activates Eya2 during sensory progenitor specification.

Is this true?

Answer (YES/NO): YES